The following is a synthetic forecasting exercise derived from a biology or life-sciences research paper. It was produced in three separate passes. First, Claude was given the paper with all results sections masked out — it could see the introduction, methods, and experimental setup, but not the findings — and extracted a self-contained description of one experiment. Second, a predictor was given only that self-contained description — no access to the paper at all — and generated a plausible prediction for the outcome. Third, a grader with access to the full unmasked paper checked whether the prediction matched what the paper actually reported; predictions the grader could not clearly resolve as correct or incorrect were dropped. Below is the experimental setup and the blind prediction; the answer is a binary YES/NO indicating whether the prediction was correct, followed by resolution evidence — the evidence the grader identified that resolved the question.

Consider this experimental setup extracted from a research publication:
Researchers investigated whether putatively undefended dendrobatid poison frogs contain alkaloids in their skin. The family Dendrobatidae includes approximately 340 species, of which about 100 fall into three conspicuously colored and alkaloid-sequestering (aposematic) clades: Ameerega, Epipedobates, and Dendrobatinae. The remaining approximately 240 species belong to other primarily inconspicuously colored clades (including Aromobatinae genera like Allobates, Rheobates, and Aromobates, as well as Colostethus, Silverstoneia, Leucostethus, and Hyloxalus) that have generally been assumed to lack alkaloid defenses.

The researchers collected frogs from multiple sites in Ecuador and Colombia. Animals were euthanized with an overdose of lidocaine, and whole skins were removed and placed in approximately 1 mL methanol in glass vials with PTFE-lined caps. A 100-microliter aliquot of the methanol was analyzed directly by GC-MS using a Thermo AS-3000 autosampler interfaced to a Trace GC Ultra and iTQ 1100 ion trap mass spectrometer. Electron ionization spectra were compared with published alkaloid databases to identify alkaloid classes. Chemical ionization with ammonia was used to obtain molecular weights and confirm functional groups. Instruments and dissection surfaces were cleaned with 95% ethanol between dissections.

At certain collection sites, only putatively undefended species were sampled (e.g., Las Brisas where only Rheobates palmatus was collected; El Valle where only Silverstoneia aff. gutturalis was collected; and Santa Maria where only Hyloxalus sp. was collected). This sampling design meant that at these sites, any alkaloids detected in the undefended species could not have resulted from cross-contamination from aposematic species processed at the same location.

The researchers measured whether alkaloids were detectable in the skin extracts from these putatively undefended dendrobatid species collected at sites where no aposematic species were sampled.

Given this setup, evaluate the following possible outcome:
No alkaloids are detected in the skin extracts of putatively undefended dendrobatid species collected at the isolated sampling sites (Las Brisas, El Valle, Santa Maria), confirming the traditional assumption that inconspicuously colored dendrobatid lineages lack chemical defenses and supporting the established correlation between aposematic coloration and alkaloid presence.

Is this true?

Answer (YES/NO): NO